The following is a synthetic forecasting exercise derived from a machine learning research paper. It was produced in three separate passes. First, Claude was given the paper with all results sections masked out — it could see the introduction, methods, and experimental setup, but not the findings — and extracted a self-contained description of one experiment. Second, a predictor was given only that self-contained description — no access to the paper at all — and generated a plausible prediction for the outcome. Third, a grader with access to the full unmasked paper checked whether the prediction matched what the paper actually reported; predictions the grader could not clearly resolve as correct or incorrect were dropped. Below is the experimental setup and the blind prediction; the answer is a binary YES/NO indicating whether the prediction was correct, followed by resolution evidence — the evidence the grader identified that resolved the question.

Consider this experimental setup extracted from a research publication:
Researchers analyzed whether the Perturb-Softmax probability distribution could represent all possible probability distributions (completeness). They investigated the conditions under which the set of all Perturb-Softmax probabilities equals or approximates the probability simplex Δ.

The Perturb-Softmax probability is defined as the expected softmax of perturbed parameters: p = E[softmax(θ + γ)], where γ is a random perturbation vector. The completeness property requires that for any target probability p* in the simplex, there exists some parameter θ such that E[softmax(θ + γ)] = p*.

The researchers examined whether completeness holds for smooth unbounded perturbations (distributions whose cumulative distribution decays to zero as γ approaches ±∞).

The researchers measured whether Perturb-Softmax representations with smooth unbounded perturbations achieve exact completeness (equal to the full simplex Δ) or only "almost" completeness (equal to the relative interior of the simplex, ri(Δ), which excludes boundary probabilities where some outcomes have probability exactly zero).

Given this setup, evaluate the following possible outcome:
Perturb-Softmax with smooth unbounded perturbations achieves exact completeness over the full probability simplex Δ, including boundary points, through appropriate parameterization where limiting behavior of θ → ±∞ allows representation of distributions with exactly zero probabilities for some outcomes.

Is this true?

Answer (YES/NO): NO